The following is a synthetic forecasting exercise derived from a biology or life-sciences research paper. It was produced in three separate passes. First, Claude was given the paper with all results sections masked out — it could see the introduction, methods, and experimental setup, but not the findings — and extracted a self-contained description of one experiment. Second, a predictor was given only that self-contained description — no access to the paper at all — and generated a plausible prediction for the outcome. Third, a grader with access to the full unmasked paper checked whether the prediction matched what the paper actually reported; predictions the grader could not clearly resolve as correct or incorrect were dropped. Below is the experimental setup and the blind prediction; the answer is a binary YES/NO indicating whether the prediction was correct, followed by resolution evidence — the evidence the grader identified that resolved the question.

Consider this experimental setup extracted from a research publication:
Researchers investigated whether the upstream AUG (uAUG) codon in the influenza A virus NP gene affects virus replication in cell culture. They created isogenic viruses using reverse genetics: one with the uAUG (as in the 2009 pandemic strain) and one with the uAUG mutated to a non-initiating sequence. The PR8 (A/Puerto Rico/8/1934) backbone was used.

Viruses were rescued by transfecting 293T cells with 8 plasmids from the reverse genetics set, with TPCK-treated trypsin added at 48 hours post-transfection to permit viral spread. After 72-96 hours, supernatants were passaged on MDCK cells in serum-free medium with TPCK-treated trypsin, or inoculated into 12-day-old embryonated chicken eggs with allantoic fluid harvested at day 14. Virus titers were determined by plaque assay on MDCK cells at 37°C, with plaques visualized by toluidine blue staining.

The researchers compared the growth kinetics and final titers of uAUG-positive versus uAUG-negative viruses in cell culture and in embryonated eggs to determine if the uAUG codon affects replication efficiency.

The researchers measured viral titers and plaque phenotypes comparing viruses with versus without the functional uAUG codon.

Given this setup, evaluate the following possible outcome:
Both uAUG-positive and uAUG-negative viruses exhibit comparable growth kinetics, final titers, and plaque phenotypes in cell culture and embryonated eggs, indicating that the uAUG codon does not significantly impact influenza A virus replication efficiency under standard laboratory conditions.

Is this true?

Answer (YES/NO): YES